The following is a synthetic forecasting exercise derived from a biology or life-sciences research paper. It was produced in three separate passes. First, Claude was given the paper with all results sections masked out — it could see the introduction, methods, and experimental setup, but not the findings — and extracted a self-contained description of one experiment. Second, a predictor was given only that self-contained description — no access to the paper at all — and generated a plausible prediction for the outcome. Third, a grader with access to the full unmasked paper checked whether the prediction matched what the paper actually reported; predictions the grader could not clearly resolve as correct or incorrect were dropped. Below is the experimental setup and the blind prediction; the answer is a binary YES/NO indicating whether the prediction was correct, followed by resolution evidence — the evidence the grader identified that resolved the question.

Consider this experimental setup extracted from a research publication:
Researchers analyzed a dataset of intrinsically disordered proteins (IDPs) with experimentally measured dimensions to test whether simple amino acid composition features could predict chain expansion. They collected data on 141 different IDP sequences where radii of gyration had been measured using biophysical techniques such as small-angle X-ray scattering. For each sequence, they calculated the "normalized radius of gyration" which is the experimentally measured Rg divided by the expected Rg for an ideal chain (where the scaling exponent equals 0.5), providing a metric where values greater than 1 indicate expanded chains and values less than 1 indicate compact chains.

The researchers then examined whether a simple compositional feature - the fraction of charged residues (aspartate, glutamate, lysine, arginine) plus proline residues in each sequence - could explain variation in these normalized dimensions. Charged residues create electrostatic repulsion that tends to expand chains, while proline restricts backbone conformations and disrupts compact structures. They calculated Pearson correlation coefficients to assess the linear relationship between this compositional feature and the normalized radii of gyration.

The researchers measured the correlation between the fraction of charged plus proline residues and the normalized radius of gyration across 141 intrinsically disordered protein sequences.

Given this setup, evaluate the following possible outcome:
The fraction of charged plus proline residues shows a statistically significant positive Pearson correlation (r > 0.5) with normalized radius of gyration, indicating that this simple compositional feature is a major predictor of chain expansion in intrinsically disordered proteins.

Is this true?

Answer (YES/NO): YES